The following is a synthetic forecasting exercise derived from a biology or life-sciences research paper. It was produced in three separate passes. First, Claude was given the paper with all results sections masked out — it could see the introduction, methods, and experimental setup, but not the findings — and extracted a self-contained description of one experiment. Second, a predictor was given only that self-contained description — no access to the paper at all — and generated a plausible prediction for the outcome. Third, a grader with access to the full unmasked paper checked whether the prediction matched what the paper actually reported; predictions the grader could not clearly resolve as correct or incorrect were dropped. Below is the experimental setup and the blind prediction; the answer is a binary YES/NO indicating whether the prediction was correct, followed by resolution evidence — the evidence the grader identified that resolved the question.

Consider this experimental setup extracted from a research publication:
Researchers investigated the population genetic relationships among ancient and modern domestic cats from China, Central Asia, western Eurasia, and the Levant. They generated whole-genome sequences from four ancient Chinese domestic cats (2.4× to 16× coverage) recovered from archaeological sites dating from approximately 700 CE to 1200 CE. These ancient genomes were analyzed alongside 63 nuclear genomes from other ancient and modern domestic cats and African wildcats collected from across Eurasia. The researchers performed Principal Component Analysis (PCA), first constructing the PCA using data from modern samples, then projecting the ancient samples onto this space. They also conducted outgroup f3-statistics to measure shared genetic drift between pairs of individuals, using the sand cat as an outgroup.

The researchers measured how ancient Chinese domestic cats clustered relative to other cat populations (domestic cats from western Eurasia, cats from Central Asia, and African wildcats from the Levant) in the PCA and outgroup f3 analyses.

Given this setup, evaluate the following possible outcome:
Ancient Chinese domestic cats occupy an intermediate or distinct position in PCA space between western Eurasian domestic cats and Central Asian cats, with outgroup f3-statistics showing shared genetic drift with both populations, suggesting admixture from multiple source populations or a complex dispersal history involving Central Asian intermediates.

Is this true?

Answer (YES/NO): NO